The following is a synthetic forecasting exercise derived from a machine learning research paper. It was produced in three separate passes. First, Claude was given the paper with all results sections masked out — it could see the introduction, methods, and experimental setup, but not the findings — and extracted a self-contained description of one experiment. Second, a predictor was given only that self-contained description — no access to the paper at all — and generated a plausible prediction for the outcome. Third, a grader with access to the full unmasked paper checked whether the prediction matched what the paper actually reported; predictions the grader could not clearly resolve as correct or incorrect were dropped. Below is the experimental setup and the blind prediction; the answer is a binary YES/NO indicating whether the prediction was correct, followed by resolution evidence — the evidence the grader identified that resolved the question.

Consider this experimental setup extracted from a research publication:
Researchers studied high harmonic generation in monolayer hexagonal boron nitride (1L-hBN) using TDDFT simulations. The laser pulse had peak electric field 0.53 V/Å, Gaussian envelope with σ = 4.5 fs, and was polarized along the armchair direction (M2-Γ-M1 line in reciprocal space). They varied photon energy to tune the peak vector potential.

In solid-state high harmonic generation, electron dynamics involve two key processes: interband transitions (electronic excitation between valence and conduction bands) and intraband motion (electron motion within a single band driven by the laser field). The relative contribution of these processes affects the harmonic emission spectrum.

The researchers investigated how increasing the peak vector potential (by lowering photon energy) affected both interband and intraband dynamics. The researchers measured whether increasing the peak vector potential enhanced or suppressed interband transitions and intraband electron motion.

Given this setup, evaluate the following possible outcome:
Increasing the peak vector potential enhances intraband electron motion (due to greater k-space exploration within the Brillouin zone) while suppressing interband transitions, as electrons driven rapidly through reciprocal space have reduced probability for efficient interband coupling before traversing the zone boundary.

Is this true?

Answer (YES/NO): NO